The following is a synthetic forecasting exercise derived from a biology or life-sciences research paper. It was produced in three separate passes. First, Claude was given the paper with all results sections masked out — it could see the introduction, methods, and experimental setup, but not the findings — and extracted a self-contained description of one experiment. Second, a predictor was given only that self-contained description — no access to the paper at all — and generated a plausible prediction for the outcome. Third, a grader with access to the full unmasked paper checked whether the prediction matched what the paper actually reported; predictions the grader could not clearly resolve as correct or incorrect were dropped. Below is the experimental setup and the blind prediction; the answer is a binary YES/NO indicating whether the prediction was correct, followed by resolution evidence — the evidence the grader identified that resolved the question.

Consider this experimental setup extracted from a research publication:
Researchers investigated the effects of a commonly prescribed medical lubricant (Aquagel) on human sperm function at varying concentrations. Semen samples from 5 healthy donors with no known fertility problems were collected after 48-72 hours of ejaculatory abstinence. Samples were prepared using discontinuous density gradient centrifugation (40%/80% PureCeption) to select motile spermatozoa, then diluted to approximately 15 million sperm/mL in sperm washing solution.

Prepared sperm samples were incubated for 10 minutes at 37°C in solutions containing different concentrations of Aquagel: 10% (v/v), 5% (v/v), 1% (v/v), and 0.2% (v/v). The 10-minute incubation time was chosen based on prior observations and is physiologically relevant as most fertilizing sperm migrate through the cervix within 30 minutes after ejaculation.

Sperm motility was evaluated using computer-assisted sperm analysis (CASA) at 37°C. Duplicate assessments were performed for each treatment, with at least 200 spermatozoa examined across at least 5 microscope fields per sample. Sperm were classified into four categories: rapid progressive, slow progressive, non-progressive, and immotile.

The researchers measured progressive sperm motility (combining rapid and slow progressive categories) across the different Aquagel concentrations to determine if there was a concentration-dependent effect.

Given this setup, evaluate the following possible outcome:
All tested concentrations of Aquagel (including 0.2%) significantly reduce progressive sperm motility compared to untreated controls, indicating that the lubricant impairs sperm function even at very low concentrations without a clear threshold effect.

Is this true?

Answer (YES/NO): NO